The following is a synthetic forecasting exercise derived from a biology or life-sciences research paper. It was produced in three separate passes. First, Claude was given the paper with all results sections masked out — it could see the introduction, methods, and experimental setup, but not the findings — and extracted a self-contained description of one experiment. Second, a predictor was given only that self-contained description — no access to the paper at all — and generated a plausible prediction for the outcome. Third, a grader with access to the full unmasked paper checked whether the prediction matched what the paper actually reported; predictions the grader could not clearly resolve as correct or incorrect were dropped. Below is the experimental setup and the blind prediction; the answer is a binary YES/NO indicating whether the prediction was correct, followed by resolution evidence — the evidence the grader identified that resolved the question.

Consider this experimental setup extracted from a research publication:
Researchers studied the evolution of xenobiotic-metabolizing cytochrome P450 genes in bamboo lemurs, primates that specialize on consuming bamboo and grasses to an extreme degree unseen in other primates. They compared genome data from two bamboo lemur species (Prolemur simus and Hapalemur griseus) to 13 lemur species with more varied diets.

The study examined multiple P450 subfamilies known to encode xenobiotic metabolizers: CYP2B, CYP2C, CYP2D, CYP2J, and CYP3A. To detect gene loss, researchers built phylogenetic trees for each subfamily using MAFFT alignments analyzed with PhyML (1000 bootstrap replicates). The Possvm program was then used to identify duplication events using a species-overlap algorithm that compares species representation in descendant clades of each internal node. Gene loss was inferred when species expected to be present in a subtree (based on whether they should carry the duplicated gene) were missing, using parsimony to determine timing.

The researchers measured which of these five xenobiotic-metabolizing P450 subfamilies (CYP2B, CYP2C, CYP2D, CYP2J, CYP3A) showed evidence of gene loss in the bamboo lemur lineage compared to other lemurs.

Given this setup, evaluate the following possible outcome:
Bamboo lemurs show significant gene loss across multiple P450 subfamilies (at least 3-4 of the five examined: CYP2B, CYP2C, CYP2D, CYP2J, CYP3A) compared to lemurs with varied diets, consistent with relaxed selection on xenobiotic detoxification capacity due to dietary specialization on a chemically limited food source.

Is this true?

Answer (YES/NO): YES